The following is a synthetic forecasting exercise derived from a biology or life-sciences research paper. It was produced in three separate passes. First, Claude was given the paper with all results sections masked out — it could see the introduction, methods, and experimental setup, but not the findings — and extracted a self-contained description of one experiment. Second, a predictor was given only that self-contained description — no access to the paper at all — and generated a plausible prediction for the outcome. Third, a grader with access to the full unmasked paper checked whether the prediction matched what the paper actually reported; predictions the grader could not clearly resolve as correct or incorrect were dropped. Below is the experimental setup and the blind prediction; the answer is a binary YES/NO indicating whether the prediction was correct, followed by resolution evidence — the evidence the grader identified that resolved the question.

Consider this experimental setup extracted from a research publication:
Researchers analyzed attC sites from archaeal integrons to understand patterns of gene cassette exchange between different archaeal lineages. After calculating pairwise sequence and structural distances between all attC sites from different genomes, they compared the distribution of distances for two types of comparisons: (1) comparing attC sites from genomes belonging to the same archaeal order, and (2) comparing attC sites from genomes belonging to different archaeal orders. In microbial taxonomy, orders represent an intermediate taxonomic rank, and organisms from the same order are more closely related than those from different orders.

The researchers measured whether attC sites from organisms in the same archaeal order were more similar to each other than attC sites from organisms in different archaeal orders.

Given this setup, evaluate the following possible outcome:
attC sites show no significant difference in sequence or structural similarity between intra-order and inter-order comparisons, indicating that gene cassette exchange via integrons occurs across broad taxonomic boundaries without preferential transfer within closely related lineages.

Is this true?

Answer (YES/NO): NO